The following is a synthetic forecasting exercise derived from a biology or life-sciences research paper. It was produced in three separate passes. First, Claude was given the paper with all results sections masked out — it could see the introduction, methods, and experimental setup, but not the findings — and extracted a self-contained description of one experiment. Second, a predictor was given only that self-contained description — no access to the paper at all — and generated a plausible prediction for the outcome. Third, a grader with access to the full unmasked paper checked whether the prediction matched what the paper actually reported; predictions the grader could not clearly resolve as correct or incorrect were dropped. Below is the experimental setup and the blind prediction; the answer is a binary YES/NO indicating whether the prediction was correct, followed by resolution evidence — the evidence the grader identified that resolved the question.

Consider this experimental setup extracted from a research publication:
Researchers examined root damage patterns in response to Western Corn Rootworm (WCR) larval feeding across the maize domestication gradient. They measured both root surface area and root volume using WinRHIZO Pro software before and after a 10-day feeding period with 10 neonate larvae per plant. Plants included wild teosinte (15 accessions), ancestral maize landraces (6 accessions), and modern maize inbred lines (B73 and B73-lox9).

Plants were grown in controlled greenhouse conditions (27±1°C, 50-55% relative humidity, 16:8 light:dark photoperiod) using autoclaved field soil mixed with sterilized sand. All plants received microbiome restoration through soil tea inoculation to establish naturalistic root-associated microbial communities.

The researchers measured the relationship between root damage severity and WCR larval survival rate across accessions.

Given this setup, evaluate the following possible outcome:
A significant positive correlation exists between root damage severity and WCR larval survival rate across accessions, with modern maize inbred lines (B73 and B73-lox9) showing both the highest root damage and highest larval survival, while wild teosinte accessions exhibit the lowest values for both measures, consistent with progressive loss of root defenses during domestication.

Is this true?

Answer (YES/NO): NO